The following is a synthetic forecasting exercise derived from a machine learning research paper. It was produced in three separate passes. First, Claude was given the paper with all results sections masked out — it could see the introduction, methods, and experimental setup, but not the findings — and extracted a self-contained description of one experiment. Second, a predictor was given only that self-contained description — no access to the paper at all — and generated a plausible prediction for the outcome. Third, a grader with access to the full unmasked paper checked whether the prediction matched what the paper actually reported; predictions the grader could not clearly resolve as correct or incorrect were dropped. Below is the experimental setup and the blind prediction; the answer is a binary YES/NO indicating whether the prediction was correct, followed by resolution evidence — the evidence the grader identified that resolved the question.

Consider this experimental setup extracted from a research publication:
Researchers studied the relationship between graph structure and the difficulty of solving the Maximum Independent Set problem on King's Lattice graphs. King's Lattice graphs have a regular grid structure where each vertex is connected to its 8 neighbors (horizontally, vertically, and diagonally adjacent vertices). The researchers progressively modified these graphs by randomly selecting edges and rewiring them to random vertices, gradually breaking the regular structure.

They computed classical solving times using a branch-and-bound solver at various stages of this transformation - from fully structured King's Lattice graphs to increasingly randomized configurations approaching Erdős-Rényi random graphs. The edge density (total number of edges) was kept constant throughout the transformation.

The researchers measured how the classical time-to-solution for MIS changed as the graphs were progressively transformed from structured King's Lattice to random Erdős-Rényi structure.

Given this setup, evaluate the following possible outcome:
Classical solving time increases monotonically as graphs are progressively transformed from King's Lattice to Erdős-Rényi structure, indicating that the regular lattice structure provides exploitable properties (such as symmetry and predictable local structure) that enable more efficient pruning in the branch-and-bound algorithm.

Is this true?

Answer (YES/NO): YES